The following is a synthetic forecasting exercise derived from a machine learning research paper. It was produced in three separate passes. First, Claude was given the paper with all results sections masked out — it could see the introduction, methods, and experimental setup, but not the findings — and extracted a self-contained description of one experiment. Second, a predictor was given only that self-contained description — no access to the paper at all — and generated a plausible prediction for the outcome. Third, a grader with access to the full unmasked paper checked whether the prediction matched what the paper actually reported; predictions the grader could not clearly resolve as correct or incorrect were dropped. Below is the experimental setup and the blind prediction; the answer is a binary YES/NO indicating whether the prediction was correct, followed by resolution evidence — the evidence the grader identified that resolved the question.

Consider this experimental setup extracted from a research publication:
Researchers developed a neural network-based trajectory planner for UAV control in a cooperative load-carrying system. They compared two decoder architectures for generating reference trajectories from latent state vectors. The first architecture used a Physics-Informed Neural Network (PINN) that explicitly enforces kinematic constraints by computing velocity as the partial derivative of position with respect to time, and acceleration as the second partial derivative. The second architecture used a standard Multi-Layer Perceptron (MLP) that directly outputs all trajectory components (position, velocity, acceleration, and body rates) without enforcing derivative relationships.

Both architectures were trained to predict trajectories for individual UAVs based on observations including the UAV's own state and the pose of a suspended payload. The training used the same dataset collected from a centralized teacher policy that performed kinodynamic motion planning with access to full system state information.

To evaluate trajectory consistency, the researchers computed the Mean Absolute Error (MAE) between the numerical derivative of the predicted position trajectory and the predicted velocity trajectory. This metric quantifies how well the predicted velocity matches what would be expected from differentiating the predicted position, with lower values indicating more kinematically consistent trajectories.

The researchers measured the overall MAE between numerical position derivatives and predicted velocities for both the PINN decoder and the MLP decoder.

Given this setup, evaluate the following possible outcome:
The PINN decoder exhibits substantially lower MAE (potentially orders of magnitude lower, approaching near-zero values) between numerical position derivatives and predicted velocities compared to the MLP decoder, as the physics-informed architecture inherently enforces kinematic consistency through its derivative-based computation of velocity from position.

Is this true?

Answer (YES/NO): NO